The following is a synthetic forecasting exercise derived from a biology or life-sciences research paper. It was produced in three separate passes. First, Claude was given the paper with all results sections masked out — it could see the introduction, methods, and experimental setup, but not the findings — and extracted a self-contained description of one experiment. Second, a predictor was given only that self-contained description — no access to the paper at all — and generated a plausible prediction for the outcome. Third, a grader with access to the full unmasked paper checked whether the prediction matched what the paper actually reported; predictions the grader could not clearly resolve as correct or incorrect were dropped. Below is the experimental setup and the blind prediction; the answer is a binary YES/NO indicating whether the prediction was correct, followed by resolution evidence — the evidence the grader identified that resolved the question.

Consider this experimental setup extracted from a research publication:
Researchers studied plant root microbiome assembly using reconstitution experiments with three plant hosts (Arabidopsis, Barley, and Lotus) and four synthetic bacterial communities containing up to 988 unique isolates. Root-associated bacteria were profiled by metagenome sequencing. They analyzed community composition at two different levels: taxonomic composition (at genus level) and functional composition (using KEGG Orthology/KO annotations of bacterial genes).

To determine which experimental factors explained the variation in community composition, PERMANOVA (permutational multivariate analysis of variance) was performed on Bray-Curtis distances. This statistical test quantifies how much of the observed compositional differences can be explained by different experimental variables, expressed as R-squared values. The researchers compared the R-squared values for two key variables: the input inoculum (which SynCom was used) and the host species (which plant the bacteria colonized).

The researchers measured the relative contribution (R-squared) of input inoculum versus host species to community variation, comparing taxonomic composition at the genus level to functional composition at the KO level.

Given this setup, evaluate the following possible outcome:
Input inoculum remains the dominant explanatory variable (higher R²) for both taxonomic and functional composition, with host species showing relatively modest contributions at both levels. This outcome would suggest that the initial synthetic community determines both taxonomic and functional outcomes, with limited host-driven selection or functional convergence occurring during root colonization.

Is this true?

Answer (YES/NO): NO